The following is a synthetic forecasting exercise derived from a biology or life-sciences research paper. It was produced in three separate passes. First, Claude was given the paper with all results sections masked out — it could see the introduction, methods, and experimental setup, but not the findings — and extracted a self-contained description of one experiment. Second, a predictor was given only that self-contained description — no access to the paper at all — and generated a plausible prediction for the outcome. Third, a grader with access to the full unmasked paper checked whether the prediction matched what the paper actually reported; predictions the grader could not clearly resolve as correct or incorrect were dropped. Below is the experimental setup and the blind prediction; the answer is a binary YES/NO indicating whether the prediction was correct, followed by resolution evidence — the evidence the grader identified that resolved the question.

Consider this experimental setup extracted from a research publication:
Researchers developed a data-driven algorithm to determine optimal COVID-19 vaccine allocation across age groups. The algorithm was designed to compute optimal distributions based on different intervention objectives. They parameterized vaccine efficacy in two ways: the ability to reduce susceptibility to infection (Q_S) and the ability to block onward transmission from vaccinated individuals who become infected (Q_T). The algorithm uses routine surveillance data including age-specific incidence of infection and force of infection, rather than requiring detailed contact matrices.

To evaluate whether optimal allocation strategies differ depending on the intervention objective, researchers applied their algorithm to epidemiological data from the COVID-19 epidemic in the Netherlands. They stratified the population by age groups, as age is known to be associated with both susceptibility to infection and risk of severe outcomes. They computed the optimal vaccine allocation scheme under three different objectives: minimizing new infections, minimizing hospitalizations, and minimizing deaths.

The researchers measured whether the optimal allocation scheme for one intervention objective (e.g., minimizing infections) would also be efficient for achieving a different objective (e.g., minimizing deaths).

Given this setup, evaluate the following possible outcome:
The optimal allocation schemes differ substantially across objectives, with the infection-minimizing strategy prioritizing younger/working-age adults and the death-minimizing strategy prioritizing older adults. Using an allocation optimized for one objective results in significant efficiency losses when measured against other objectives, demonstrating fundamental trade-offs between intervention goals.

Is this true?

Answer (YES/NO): YES